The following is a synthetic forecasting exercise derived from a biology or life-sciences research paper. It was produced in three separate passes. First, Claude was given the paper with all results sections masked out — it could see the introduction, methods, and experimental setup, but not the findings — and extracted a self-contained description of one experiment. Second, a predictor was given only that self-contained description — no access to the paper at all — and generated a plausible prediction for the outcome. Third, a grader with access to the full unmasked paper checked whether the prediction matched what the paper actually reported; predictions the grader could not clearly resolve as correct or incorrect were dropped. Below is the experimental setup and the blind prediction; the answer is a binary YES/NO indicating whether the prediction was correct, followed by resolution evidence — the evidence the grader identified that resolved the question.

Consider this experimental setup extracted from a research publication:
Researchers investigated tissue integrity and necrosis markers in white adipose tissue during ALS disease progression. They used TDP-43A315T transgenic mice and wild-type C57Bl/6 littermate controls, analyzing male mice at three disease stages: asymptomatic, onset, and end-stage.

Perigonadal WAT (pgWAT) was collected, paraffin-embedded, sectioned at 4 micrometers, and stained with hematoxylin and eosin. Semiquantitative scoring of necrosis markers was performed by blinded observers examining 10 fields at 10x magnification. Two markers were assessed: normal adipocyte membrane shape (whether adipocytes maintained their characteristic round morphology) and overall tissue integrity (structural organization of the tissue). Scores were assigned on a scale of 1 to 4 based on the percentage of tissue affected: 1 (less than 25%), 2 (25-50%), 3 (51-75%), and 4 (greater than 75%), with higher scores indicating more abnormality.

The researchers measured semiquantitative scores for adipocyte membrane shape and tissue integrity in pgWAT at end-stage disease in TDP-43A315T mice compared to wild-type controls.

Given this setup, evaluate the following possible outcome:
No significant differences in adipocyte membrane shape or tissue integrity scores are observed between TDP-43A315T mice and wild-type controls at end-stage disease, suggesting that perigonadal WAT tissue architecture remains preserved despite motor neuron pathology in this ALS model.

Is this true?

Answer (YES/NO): NO